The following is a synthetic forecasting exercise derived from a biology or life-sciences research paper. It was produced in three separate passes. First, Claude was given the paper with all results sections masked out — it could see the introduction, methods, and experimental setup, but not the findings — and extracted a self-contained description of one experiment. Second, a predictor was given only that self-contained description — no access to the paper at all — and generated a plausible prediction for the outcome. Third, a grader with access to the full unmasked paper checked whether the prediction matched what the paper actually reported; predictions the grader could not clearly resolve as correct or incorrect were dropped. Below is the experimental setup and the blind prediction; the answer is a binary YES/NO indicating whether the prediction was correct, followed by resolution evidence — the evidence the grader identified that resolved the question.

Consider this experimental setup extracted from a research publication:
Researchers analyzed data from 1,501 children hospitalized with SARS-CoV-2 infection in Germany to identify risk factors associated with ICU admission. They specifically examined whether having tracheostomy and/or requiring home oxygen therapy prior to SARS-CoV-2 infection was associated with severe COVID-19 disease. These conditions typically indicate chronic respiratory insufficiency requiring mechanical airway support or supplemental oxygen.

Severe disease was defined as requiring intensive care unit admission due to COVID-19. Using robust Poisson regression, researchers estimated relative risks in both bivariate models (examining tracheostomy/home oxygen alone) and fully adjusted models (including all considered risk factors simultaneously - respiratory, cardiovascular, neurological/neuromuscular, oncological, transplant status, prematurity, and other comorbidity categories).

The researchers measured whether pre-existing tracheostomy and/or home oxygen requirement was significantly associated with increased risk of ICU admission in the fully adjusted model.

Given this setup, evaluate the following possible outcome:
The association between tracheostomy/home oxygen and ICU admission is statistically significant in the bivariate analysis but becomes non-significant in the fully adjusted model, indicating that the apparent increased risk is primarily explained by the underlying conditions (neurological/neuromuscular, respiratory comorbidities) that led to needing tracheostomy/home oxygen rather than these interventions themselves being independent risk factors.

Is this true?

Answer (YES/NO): YES